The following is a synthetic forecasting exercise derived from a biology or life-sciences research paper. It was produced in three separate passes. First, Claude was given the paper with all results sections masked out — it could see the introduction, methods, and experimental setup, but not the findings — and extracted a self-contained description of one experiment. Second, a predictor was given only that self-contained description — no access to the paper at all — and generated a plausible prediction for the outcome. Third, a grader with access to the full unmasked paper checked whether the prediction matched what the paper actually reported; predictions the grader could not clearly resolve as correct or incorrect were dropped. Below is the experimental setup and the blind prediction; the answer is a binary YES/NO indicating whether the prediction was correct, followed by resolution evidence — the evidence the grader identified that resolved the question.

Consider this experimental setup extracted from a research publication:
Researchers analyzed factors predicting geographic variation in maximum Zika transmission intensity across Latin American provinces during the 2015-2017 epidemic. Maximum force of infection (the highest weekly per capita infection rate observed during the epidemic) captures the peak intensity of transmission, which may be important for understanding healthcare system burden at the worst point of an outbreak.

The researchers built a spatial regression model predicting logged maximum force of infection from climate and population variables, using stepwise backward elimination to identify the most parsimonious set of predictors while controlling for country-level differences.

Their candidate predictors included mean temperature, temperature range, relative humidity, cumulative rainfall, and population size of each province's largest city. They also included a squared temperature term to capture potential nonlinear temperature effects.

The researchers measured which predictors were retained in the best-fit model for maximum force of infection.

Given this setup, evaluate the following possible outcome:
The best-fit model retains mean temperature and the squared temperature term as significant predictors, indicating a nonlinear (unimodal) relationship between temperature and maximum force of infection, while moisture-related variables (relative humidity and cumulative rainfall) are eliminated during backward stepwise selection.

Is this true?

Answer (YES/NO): YES